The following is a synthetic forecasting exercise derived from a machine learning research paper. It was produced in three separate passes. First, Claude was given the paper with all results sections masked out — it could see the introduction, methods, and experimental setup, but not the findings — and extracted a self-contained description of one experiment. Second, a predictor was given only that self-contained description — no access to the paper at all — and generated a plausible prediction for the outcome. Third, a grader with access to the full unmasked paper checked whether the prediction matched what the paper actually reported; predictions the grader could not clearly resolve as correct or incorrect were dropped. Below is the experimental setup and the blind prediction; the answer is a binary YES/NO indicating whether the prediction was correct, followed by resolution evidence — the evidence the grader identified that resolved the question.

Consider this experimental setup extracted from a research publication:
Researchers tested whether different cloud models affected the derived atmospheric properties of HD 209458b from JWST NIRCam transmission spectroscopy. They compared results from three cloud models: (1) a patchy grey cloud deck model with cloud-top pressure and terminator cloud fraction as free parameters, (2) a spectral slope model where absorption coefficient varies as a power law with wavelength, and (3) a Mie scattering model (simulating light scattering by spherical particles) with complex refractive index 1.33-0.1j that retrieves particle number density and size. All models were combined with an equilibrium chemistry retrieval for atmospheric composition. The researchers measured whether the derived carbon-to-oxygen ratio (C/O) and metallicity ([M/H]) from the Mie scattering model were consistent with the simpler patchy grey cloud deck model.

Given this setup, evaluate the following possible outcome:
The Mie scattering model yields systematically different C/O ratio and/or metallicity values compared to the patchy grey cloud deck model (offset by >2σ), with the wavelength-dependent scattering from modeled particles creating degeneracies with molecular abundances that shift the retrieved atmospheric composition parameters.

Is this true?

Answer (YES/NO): NO